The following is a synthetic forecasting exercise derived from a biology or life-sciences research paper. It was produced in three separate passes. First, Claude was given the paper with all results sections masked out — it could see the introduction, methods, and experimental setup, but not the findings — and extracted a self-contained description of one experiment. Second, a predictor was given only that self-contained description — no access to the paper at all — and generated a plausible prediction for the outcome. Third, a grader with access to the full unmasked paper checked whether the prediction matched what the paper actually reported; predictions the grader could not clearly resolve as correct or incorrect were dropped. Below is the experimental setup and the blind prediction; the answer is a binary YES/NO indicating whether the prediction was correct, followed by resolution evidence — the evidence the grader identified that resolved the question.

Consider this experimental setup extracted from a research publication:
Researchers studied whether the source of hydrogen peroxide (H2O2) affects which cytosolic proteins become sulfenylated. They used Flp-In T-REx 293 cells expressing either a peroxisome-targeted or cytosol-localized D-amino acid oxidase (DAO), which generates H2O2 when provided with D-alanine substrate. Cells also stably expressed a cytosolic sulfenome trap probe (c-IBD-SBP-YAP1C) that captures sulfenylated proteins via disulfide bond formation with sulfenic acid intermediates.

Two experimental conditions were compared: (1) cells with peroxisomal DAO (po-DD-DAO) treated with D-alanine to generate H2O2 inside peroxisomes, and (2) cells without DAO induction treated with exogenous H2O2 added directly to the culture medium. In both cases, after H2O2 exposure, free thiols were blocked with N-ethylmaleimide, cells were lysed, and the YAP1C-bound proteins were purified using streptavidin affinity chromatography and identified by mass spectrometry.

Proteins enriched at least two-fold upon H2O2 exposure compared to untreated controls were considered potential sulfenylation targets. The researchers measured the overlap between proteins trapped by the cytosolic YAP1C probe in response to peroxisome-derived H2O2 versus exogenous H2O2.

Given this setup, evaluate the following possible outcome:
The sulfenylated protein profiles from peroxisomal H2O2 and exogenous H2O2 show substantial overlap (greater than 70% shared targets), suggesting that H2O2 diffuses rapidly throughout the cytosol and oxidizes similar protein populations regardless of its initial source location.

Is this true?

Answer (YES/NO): NO